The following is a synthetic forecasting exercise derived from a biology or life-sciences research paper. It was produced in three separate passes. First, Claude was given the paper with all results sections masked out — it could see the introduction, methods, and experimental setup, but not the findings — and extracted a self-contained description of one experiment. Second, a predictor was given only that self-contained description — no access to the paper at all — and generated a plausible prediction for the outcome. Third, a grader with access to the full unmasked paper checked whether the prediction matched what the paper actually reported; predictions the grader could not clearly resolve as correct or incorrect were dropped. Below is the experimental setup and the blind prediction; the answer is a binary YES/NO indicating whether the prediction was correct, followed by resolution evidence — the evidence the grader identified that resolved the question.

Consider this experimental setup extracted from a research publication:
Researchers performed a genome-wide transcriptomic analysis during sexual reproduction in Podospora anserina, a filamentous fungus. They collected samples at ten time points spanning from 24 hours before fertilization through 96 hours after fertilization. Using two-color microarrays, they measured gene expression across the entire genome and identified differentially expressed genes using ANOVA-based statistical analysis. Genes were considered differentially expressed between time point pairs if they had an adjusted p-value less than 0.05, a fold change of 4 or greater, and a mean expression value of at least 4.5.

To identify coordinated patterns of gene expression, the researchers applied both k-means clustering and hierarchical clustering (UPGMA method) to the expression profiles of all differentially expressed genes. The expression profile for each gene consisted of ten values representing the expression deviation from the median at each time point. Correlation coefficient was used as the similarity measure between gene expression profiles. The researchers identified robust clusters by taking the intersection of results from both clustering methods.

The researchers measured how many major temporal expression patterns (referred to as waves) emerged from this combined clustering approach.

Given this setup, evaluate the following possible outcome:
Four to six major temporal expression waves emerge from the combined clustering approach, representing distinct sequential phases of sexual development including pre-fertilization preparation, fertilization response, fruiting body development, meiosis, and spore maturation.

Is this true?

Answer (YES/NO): YES